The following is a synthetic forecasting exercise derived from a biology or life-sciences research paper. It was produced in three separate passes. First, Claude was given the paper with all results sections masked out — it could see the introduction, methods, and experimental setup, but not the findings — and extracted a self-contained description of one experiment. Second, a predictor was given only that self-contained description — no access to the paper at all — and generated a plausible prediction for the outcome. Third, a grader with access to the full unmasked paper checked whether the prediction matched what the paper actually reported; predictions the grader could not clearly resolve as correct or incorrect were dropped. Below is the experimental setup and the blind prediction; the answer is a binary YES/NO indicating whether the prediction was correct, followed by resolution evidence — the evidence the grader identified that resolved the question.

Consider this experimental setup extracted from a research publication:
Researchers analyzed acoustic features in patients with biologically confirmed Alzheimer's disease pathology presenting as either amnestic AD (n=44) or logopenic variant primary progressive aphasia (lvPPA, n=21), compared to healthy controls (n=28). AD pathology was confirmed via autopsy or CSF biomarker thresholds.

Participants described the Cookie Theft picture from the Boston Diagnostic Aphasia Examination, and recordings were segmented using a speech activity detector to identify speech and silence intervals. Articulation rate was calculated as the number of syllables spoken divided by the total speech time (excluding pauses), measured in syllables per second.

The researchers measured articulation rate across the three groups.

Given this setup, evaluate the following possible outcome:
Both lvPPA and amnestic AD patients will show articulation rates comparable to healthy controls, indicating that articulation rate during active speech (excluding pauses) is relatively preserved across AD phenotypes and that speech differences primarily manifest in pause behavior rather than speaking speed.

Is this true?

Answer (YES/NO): NO